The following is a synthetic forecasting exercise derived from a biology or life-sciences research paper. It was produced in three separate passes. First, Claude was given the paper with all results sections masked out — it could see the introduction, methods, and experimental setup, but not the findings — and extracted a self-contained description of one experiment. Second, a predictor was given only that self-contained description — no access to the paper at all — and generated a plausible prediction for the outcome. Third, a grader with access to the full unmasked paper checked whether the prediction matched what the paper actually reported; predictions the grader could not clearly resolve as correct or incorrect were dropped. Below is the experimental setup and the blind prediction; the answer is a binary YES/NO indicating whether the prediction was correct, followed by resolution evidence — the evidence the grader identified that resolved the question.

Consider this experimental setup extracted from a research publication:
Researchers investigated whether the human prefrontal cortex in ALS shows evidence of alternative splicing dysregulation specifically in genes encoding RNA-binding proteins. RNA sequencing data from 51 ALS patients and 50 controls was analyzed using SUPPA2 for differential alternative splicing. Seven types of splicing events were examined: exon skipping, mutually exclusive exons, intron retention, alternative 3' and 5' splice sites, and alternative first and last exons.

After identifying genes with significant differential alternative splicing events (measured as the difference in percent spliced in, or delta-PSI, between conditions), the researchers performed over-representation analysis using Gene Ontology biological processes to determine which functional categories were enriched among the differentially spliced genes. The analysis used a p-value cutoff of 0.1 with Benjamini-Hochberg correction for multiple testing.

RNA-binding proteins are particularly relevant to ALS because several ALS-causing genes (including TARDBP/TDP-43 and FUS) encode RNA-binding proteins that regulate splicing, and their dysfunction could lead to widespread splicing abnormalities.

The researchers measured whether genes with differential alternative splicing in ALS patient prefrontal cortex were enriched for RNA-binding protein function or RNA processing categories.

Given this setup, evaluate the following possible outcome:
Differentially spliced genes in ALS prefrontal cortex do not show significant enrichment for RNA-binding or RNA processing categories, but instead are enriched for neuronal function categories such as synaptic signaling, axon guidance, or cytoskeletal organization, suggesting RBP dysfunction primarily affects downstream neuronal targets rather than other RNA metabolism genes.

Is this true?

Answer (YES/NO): NO